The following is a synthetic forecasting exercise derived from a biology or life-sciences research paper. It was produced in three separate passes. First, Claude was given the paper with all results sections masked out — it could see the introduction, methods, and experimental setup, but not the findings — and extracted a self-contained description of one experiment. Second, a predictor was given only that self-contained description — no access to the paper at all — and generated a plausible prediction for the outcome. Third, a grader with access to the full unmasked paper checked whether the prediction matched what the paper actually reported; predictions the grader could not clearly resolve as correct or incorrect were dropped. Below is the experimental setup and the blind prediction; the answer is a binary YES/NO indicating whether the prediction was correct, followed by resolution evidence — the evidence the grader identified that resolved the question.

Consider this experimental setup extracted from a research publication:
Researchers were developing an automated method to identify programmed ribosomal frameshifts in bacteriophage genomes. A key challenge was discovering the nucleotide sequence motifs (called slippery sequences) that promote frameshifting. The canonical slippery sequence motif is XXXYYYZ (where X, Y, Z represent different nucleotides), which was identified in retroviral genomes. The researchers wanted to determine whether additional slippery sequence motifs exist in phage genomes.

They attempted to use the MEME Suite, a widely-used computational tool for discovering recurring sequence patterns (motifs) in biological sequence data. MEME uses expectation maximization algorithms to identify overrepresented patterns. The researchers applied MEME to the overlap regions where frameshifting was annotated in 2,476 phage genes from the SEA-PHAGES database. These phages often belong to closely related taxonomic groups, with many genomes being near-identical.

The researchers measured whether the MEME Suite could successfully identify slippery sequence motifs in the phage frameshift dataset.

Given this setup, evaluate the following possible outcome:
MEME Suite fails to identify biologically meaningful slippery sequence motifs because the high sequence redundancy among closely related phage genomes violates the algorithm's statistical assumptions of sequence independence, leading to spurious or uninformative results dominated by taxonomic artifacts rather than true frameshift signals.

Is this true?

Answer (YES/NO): YES